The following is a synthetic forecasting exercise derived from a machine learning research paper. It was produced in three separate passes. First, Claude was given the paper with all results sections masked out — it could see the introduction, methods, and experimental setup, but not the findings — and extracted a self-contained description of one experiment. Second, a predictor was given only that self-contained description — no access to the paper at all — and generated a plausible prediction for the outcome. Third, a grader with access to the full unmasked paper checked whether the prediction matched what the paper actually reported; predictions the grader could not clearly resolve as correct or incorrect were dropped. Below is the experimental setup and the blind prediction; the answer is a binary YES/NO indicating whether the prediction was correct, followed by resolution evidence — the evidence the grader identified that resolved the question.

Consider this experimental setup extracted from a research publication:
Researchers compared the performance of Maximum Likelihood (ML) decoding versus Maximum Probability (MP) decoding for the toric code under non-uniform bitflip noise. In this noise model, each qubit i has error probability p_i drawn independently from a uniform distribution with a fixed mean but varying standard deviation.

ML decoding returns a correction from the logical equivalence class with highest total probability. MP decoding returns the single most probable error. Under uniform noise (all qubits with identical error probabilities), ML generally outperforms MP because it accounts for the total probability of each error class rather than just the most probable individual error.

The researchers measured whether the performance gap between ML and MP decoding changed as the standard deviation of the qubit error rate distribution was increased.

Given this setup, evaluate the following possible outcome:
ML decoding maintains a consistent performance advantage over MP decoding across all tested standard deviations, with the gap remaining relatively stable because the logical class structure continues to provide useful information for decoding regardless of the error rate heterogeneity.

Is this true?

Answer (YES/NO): NO